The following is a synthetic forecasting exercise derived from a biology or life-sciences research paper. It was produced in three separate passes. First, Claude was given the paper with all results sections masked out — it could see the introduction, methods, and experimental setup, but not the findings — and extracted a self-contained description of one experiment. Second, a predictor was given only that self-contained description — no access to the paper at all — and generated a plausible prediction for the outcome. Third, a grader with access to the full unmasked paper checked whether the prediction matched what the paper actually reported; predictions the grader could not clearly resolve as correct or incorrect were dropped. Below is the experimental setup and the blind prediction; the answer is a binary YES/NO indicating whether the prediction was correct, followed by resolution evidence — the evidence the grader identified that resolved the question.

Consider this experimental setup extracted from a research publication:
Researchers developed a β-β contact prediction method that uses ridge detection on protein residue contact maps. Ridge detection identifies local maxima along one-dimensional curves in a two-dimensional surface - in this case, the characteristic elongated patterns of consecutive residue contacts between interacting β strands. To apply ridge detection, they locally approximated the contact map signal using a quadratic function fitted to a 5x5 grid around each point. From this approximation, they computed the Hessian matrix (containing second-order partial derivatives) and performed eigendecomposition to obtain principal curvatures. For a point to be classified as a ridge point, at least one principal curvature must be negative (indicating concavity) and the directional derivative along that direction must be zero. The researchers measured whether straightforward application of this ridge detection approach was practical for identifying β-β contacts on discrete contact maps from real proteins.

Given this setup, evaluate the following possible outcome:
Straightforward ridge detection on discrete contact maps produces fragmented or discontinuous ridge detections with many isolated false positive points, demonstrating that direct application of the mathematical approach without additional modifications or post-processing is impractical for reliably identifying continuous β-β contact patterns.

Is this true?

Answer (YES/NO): NO